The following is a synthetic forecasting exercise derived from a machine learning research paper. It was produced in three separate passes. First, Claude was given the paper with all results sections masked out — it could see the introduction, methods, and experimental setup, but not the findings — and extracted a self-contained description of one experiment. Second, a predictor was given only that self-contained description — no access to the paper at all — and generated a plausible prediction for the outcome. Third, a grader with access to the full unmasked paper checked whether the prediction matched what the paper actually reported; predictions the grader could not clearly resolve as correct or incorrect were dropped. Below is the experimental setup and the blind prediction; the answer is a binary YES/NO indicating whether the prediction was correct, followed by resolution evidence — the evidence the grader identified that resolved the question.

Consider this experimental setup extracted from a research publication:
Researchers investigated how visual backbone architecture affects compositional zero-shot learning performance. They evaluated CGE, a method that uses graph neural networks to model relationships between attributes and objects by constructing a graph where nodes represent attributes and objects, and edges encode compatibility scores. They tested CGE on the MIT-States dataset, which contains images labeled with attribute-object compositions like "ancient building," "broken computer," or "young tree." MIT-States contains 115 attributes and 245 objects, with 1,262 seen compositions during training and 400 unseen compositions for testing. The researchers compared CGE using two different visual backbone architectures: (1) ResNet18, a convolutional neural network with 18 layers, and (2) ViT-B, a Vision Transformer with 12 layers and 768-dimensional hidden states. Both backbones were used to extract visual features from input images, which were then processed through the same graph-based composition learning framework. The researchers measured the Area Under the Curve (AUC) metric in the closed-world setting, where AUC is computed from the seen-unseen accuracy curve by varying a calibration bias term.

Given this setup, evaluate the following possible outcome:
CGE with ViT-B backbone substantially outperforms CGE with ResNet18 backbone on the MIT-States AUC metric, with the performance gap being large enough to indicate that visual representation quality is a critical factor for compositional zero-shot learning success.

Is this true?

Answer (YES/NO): YES